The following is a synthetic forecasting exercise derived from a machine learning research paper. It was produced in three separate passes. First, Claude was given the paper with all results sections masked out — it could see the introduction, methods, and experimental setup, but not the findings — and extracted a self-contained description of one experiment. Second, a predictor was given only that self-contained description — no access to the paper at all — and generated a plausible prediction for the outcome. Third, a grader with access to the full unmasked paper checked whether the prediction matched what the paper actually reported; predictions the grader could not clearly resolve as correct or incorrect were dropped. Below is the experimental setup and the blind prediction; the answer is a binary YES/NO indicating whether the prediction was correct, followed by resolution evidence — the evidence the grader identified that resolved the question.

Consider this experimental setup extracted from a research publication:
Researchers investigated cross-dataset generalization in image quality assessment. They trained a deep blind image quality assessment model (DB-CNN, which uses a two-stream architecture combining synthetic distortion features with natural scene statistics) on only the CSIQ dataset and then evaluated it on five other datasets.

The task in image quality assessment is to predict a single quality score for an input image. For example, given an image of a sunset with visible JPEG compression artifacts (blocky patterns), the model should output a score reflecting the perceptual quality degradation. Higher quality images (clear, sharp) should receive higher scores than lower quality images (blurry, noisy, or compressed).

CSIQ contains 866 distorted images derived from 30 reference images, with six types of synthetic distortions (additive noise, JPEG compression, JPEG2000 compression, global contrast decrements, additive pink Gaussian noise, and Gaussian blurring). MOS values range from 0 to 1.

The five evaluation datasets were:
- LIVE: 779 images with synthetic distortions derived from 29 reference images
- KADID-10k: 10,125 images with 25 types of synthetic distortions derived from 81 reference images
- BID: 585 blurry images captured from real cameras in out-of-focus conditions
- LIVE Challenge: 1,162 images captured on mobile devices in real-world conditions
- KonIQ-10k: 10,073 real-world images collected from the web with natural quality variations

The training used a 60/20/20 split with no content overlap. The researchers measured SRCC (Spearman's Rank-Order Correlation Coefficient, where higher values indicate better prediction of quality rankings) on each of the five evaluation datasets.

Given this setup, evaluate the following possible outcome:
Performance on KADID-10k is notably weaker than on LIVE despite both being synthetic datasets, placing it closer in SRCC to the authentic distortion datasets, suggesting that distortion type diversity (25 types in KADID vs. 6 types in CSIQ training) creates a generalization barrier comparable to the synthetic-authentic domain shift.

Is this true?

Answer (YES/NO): YES